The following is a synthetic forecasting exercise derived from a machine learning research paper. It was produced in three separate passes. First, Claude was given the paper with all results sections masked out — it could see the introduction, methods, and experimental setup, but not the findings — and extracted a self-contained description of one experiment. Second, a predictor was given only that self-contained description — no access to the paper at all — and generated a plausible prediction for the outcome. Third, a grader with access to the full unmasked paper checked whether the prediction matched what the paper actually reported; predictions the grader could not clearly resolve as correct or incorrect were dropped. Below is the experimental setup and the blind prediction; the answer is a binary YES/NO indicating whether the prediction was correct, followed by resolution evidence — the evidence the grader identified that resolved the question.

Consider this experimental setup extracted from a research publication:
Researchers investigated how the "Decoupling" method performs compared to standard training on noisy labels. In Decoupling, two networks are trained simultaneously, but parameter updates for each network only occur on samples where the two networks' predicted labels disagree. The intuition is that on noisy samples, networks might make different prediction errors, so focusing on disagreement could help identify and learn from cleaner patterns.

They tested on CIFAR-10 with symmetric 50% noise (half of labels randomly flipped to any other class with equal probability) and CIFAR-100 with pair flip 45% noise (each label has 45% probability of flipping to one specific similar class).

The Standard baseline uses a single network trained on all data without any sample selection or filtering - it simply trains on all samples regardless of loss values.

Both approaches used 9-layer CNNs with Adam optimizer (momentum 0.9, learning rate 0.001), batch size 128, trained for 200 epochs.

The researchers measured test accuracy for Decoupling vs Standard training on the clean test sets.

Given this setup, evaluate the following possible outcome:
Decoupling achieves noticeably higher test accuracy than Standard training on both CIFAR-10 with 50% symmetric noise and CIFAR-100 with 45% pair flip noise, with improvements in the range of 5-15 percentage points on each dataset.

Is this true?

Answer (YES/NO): NO